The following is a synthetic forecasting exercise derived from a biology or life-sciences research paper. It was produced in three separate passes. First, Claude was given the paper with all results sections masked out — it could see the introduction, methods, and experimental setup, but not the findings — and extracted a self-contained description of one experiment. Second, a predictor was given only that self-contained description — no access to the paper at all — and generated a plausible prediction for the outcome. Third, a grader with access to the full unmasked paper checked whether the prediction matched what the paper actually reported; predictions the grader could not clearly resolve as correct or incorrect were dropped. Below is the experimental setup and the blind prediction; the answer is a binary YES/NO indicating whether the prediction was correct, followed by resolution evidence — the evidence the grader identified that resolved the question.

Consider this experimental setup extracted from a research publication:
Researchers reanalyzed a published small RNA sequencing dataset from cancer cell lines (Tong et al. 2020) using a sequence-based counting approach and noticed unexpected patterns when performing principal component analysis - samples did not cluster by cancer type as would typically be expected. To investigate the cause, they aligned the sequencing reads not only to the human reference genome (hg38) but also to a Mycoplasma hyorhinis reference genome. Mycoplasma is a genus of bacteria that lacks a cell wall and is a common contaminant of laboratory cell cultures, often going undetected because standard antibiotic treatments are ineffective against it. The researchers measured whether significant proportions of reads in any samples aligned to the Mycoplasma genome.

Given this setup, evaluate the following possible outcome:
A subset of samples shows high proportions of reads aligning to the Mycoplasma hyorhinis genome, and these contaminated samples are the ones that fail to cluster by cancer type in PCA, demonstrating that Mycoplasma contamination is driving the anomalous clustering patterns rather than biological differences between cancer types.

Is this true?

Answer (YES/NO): YES